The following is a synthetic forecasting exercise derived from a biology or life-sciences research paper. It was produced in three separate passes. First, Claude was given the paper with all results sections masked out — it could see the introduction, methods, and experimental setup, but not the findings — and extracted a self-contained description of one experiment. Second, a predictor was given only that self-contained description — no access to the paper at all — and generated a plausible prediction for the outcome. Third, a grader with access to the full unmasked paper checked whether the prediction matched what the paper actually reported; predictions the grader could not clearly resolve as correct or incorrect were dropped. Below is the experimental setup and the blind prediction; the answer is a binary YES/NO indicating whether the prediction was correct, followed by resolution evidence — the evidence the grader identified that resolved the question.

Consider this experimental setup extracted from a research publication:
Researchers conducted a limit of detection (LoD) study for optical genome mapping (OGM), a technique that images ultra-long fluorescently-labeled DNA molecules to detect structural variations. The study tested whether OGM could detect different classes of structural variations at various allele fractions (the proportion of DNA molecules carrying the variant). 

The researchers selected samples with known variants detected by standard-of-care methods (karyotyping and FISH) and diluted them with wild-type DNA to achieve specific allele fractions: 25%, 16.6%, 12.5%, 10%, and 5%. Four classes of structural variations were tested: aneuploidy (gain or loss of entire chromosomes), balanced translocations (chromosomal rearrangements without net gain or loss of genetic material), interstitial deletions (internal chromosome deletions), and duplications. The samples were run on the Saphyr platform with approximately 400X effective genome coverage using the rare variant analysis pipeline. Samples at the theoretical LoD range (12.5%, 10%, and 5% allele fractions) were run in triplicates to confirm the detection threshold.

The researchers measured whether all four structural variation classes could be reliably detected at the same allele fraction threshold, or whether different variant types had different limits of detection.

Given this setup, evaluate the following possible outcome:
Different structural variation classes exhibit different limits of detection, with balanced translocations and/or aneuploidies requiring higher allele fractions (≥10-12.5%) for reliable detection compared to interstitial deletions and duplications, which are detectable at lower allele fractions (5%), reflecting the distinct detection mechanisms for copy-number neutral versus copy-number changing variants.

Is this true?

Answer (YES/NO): NO